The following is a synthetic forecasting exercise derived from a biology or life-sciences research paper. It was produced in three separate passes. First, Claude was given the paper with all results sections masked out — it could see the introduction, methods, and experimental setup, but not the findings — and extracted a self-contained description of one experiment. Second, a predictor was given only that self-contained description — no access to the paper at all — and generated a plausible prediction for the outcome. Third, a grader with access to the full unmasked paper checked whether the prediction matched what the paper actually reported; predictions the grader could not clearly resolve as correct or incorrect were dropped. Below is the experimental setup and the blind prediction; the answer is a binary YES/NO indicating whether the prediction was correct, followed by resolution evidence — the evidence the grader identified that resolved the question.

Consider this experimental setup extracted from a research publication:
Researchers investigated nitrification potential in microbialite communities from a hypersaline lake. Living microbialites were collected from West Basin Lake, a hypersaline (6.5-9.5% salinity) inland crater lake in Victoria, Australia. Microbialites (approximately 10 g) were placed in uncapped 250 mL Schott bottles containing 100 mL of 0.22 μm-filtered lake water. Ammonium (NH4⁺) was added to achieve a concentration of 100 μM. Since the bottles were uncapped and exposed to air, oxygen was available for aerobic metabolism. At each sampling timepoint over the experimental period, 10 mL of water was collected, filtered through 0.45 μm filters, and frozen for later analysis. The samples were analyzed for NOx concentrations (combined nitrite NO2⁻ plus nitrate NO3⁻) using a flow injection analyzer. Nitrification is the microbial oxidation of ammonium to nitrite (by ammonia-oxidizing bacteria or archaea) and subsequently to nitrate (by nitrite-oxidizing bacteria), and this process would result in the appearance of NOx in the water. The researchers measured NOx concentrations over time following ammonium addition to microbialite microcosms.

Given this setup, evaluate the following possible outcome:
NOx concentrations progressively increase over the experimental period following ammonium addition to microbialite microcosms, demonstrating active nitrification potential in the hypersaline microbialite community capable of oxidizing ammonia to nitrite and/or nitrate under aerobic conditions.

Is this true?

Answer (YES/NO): YES